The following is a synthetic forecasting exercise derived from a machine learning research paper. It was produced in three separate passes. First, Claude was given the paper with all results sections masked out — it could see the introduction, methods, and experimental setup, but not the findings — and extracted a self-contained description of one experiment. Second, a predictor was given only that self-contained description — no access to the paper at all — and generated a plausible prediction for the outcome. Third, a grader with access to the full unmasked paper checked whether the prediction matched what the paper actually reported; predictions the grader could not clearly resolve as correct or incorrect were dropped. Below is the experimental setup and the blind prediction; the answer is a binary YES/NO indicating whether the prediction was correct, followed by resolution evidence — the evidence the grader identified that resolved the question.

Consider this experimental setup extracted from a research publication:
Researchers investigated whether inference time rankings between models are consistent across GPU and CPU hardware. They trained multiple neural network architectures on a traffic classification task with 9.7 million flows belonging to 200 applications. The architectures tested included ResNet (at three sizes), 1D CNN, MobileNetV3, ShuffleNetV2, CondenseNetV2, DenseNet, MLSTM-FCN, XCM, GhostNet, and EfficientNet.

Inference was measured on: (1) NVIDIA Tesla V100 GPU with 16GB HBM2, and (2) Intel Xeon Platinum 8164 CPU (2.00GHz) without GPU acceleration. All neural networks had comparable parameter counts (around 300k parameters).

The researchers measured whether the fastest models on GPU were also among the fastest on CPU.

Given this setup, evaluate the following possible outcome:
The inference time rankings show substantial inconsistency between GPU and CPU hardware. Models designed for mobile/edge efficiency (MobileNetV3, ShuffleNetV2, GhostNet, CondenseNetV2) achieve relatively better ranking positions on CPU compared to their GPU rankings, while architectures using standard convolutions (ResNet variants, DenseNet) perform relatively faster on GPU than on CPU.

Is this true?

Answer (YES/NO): NO